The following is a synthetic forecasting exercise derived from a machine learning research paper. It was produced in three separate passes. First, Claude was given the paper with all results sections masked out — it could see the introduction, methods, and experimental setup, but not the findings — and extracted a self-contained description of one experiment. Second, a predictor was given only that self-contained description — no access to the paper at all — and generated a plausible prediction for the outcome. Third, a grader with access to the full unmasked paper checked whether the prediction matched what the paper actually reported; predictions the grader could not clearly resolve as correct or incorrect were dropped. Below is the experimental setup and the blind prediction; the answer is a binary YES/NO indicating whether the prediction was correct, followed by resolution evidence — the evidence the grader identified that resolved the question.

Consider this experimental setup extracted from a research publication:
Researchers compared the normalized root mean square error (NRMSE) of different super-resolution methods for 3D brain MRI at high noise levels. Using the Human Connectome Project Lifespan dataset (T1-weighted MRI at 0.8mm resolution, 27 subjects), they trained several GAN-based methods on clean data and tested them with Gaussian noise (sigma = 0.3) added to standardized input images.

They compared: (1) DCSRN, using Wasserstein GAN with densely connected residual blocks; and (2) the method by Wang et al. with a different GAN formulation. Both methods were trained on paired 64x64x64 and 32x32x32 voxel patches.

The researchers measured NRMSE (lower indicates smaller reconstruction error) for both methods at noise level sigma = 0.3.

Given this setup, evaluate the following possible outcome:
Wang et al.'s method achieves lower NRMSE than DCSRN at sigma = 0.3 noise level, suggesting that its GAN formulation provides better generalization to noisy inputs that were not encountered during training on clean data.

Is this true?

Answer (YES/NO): NO